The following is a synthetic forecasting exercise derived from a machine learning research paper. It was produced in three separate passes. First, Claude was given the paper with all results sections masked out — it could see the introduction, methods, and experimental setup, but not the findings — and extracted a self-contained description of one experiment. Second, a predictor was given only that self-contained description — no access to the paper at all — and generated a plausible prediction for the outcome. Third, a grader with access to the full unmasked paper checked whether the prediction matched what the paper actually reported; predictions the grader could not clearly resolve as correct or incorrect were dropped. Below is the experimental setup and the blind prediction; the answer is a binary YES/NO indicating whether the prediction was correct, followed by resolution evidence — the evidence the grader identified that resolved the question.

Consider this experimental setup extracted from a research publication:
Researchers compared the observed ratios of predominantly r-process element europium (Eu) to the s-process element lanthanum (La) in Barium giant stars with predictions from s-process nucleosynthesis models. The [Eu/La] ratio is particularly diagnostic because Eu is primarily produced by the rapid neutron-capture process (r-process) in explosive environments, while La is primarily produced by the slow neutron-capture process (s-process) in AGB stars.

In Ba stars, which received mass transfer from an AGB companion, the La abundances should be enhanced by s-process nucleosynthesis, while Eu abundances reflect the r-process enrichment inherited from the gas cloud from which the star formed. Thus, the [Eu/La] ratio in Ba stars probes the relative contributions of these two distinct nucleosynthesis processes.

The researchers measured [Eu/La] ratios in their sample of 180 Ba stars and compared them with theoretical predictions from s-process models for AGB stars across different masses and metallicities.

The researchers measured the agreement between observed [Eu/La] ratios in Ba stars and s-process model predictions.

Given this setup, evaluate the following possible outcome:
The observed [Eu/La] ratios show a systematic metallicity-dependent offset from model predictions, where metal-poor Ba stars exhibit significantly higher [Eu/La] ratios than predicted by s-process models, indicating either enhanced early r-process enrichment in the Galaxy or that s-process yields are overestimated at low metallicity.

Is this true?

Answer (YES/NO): NO